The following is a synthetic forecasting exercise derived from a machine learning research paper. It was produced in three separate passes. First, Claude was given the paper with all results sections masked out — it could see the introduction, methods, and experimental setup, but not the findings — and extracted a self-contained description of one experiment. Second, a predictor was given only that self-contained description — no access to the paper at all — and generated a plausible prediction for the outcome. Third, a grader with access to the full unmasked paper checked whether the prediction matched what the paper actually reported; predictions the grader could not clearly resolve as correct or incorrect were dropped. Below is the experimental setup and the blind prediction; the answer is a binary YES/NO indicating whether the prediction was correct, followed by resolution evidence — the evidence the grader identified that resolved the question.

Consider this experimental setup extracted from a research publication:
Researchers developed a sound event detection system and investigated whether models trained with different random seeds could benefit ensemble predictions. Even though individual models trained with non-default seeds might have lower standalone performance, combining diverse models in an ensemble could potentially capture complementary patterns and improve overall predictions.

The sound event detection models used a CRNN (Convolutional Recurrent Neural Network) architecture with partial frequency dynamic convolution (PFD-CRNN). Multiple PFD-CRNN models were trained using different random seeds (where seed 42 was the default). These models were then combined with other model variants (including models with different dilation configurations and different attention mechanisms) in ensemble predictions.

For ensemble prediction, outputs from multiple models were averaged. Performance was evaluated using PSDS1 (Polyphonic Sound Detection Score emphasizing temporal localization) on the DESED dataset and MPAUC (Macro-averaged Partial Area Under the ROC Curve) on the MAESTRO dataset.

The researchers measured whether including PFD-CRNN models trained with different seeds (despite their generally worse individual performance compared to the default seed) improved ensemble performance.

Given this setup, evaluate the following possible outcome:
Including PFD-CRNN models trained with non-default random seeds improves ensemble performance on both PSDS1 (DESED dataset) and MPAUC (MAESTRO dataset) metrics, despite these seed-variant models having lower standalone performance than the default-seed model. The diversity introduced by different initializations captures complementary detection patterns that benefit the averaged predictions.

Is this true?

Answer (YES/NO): YES